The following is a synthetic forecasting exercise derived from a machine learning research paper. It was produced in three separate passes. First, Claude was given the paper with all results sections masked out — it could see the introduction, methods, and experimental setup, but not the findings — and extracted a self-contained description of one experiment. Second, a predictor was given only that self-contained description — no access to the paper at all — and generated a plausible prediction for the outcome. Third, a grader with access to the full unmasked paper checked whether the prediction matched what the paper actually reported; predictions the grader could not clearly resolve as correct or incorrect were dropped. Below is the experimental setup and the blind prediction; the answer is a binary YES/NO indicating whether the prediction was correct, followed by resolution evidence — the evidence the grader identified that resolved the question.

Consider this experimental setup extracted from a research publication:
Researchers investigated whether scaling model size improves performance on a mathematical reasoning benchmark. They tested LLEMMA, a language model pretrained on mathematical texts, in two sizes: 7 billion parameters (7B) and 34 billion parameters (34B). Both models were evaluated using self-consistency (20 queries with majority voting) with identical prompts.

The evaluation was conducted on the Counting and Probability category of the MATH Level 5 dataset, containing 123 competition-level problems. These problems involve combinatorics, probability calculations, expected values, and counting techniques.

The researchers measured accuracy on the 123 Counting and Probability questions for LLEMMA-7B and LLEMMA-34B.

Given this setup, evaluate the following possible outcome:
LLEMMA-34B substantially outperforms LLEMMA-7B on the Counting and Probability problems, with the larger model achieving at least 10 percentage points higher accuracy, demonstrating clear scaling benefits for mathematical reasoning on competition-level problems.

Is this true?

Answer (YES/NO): NO